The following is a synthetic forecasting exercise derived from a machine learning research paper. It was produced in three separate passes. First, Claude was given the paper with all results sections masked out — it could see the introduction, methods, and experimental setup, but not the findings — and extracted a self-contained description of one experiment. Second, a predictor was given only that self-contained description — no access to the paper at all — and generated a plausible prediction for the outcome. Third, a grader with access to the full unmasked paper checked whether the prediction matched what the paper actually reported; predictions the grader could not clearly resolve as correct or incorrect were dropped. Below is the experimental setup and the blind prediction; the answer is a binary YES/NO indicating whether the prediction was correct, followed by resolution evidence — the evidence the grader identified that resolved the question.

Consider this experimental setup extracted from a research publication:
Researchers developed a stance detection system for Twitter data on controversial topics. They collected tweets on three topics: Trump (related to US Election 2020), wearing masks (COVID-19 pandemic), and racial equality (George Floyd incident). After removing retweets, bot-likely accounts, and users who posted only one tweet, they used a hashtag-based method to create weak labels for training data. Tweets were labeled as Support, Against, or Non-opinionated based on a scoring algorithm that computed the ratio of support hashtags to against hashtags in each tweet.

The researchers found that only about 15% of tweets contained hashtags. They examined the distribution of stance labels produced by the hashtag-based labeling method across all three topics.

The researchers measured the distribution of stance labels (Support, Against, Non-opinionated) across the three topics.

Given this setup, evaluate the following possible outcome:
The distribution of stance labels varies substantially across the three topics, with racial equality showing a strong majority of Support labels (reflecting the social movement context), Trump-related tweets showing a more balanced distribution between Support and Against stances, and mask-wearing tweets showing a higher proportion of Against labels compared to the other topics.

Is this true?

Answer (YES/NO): NO